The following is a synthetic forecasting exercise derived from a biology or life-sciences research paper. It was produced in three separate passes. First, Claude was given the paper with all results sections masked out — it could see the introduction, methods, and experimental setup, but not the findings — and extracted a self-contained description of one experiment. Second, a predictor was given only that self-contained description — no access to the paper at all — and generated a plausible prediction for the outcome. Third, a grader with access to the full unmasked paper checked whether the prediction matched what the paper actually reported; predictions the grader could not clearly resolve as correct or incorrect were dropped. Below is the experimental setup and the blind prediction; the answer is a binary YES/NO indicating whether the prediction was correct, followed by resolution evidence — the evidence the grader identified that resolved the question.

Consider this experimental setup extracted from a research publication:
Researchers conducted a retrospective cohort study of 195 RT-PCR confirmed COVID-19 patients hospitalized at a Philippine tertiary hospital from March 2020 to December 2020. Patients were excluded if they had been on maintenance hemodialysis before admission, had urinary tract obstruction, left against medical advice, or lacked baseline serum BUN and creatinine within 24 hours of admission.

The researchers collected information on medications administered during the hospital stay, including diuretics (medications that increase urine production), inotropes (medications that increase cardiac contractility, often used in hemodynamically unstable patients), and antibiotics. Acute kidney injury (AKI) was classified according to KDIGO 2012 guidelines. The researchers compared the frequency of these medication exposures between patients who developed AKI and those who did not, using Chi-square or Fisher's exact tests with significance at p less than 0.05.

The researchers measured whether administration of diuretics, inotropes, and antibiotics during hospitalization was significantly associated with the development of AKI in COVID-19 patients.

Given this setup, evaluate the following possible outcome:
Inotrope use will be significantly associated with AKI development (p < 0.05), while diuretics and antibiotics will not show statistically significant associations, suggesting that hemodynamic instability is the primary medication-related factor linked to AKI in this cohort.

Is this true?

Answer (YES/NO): NO